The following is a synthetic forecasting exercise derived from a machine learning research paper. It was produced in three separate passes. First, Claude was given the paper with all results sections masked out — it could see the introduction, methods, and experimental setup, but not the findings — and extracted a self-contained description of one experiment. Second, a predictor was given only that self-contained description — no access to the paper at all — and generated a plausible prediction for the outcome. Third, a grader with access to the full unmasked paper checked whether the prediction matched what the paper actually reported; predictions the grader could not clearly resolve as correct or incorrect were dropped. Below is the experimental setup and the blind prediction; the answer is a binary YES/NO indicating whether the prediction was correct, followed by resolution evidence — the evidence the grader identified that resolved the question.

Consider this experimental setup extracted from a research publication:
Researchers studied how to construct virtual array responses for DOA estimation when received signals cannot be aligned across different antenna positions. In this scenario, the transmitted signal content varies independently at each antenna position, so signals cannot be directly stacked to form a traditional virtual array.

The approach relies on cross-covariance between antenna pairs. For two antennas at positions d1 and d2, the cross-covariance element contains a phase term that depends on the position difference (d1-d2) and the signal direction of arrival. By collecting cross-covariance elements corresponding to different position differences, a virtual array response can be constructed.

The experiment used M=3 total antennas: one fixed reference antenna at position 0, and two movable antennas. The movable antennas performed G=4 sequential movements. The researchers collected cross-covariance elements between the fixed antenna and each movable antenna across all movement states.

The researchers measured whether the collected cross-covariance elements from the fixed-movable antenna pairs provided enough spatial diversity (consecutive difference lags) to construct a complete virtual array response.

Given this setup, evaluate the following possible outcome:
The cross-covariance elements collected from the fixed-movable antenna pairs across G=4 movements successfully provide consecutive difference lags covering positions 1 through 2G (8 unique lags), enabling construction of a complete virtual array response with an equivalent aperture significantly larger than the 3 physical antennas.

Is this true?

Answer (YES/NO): NO